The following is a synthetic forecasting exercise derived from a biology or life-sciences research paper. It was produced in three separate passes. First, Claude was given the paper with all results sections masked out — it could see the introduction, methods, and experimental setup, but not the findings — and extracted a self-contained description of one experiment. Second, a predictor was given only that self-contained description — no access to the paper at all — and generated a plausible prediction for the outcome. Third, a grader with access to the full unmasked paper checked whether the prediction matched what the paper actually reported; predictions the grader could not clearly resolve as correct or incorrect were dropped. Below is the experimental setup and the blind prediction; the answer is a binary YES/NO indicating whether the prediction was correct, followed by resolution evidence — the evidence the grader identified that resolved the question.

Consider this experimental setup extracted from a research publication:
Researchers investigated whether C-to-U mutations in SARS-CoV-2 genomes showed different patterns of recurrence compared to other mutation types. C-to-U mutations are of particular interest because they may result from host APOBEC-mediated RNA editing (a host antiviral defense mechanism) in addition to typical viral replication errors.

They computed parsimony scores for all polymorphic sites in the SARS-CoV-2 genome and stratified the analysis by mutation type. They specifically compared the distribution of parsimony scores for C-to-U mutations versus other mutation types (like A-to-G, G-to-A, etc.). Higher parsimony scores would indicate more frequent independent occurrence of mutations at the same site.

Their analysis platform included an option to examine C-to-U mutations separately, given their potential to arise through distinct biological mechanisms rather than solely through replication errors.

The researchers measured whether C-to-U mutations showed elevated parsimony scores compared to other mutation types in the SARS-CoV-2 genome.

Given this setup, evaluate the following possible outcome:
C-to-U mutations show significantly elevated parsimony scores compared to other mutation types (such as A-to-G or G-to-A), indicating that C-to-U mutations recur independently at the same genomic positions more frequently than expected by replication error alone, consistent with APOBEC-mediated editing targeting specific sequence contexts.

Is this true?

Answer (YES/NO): YES